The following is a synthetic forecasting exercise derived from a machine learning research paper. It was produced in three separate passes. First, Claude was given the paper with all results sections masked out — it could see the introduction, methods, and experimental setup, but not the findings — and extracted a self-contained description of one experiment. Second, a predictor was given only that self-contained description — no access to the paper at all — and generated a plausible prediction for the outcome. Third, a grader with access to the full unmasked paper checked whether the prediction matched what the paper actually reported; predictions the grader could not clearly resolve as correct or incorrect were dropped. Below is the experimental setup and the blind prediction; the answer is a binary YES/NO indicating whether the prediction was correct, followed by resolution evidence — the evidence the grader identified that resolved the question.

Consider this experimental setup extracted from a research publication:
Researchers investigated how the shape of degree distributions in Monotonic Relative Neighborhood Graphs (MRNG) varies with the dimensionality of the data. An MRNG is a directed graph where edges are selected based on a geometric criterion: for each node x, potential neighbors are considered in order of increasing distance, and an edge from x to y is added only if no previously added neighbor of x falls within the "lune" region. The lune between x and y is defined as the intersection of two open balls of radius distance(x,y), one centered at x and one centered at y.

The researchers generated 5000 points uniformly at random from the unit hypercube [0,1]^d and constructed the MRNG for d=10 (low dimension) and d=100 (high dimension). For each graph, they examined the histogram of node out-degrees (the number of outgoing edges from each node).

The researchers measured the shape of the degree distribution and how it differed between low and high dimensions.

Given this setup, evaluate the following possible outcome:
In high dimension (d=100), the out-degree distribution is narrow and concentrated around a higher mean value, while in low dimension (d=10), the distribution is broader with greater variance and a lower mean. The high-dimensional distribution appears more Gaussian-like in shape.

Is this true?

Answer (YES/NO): NO